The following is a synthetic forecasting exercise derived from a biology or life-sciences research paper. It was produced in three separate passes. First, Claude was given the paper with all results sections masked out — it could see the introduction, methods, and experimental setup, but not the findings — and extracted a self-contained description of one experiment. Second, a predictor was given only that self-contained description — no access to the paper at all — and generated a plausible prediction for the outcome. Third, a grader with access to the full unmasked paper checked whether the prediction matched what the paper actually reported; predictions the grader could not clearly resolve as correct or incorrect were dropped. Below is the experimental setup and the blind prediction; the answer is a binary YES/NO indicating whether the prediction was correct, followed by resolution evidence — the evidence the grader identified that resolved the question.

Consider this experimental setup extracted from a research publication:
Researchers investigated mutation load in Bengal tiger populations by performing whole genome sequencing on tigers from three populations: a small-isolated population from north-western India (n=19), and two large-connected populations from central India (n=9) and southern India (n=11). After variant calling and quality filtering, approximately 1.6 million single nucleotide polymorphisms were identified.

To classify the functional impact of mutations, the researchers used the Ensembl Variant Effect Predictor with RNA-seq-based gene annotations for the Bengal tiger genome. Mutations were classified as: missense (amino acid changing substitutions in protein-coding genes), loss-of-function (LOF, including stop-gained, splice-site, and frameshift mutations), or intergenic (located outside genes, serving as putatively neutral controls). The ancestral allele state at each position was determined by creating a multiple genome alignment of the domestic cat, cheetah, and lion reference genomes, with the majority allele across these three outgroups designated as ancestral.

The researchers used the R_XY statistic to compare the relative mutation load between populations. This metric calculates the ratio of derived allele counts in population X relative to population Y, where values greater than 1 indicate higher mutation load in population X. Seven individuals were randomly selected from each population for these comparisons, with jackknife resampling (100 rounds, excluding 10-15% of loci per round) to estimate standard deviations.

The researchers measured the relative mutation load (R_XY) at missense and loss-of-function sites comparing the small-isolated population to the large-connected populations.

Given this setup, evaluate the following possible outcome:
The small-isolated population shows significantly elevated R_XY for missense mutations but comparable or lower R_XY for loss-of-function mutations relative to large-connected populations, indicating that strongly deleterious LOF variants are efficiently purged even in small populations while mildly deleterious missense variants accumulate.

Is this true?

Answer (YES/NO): YES